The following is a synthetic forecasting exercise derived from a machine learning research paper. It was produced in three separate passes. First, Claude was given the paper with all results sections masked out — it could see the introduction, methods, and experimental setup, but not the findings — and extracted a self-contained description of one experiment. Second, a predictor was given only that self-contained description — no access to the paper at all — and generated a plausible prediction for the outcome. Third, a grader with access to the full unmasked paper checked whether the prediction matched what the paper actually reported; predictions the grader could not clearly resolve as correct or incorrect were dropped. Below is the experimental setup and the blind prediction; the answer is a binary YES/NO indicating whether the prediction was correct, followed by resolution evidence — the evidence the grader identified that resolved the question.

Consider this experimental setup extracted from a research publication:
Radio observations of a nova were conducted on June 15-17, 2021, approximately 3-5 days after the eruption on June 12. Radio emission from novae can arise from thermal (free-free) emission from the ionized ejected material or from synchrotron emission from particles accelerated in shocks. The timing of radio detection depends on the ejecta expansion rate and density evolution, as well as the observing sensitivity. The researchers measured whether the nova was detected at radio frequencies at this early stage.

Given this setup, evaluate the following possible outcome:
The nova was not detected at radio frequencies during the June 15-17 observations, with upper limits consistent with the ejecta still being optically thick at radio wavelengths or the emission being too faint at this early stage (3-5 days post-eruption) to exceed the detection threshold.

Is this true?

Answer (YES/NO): NO